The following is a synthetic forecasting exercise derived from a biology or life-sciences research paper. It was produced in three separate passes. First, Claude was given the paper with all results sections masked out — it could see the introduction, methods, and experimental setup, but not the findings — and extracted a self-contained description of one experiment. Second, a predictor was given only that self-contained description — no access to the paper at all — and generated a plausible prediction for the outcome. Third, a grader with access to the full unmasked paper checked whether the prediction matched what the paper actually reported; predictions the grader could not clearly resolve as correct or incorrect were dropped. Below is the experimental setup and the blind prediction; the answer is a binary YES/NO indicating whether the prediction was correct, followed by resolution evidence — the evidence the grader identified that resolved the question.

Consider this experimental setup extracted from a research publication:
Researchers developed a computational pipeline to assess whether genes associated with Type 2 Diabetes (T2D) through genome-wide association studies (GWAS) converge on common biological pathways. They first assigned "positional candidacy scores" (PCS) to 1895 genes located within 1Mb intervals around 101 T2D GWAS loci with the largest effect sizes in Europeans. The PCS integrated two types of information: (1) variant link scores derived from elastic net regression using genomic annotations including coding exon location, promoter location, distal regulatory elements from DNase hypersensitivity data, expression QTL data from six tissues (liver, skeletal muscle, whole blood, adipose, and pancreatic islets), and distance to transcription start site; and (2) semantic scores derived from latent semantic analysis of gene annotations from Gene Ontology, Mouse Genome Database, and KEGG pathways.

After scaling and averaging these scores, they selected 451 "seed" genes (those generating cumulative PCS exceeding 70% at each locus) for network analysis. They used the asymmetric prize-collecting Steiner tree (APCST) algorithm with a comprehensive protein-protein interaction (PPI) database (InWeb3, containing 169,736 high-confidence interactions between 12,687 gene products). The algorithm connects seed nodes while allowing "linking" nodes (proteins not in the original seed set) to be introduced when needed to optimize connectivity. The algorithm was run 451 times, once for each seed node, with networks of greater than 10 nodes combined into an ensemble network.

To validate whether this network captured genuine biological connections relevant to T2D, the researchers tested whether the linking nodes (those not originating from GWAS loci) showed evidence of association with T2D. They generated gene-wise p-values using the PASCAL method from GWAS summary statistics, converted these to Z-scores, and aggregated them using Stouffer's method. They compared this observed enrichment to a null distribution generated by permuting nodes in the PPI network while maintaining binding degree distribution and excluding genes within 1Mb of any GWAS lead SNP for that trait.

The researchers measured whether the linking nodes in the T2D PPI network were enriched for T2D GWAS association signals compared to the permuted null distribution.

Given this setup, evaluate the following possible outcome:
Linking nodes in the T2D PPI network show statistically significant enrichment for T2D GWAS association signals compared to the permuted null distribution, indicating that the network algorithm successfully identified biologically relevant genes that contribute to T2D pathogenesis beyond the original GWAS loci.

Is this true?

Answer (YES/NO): YES